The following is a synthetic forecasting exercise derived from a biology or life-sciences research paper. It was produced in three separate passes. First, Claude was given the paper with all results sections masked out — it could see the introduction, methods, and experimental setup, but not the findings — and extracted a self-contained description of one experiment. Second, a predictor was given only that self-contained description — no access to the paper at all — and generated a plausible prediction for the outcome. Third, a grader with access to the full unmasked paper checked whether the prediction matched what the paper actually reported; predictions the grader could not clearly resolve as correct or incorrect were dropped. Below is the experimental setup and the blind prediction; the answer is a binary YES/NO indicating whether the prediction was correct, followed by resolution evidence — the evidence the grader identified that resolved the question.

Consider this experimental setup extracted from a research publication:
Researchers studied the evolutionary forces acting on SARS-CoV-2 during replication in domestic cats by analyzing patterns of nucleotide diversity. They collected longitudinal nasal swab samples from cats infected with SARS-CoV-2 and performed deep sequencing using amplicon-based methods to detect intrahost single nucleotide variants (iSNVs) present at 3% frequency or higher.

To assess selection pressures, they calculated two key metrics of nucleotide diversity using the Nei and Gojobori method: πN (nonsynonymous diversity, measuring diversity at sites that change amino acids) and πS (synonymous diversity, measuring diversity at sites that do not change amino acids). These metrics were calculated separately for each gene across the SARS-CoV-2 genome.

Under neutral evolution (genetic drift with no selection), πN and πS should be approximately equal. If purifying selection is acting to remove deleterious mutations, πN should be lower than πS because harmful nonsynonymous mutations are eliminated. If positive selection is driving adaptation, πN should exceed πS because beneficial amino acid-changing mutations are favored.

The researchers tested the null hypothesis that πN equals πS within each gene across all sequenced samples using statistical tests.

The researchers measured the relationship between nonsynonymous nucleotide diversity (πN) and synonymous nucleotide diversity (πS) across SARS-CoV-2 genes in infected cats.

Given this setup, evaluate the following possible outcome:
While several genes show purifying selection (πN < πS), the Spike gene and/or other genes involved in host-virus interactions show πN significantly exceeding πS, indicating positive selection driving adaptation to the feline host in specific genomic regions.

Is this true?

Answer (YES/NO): NO